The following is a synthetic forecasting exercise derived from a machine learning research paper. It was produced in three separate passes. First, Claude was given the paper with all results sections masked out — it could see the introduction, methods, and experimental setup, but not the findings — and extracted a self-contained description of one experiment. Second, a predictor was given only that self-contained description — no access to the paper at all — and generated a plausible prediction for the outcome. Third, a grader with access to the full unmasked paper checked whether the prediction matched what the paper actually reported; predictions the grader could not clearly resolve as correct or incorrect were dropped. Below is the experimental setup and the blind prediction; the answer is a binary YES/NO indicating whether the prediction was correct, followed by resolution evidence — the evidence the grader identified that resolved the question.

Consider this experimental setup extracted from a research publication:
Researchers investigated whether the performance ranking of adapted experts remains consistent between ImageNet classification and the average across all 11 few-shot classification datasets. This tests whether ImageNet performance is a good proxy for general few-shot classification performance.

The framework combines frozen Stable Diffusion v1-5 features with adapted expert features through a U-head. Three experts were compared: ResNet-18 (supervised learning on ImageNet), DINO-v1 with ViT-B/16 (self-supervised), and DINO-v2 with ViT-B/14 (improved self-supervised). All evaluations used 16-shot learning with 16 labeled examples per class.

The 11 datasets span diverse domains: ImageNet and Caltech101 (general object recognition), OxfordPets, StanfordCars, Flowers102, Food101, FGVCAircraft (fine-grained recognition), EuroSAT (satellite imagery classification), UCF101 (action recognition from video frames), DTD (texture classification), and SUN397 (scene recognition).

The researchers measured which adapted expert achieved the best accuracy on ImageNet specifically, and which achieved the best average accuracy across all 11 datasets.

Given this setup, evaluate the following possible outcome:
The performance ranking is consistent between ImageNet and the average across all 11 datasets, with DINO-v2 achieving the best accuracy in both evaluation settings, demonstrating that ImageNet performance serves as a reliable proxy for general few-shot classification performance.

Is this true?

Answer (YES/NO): NO